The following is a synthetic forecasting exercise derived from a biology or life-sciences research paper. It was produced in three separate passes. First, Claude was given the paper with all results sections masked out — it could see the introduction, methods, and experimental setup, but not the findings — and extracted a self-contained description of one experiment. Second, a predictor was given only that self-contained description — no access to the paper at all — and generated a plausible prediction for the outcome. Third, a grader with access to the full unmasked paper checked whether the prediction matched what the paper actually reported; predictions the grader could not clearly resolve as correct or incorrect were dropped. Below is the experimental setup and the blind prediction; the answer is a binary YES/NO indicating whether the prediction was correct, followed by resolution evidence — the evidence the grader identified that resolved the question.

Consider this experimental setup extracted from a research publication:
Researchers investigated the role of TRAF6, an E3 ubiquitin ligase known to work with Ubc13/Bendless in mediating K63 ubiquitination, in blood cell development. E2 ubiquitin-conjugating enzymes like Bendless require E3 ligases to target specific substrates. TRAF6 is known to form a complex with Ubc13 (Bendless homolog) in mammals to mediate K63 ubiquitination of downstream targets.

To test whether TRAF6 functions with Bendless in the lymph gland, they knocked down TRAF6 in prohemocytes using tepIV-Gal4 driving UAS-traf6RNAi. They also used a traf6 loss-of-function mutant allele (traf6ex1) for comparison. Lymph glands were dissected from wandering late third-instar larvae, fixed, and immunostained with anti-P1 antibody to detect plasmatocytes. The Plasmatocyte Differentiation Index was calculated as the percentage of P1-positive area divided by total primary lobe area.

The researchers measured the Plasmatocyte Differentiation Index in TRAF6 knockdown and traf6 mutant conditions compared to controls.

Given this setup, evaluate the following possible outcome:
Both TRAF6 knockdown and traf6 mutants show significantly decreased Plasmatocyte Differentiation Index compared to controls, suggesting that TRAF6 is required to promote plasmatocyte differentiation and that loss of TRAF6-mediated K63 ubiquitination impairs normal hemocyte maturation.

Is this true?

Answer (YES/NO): NO